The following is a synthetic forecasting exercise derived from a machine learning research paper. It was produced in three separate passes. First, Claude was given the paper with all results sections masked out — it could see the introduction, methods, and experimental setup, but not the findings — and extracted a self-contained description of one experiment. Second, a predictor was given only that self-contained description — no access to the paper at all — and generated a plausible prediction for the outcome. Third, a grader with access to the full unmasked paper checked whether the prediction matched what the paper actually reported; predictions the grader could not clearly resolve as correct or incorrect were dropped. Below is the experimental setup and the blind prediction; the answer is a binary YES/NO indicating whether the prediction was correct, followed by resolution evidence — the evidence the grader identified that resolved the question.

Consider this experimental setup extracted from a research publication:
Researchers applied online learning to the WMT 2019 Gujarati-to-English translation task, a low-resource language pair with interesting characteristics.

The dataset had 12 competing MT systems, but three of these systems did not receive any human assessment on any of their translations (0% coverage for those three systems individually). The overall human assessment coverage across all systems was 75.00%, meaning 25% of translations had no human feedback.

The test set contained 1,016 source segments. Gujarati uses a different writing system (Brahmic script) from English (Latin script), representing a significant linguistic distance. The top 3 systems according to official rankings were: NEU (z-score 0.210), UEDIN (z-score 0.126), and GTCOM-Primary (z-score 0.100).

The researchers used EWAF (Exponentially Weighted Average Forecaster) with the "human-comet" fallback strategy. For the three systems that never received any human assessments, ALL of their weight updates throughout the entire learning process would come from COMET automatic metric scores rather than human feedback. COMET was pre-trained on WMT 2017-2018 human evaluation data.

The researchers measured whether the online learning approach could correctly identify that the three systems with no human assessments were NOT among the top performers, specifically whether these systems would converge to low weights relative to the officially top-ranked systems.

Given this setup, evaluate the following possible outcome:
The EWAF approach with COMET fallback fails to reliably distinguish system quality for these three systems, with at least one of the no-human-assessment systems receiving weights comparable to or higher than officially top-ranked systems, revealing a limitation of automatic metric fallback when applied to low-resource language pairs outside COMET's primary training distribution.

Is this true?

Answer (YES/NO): YES